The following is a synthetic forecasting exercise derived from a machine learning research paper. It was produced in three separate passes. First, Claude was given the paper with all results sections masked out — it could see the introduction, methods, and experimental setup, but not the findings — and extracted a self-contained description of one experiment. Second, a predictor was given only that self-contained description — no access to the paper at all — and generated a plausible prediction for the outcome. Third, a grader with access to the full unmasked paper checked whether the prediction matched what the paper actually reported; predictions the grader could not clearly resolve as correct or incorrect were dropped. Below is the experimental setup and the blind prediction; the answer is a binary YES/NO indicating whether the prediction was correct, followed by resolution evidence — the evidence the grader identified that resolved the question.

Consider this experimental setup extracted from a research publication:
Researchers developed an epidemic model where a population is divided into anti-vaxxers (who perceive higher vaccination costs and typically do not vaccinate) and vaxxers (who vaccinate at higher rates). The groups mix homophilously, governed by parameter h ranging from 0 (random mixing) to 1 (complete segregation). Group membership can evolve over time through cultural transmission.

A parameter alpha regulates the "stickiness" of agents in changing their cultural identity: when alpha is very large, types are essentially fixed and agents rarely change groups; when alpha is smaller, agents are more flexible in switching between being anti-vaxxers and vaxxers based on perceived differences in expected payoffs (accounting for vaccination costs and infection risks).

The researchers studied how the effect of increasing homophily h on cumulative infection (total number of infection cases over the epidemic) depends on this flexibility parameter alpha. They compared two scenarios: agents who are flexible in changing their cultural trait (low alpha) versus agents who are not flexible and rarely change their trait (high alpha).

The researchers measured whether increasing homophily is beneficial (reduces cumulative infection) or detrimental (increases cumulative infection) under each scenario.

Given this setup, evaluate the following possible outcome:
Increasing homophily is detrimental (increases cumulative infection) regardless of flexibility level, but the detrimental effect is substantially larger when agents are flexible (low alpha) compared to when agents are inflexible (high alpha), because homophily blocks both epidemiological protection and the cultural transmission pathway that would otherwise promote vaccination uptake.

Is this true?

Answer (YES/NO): NO